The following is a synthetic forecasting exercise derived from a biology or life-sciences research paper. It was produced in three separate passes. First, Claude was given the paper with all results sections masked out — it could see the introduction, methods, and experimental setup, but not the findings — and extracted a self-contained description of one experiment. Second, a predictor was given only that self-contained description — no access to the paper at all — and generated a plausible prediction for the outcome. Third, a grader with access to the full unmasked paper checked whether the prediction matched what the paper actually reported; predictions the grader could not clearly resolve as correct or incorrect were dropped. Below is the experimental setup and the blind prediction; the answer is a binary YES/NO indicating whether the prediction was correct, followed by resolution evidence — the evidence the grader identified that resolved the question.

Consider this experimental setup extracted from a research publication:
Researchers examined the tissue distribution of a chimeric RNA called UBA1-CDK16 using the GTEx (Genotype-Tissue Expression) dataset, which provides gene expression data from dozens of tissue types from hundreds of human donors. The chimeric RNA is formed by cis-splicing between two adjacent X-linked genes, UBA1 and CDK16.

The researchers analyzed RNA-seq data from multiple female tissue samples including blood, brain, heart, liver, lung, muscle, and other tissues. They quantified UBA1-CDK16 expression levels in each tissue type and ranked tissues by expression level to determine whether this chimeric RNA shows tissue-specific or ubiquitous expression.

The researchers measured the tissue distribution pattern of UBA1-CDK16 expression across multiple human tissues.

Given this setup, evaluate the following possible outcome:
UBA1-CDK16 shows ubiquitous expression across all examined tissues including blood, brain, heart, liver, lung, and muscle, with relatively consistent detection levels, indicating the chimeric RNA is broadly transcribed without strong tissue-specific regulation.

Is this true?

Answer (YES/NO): NO